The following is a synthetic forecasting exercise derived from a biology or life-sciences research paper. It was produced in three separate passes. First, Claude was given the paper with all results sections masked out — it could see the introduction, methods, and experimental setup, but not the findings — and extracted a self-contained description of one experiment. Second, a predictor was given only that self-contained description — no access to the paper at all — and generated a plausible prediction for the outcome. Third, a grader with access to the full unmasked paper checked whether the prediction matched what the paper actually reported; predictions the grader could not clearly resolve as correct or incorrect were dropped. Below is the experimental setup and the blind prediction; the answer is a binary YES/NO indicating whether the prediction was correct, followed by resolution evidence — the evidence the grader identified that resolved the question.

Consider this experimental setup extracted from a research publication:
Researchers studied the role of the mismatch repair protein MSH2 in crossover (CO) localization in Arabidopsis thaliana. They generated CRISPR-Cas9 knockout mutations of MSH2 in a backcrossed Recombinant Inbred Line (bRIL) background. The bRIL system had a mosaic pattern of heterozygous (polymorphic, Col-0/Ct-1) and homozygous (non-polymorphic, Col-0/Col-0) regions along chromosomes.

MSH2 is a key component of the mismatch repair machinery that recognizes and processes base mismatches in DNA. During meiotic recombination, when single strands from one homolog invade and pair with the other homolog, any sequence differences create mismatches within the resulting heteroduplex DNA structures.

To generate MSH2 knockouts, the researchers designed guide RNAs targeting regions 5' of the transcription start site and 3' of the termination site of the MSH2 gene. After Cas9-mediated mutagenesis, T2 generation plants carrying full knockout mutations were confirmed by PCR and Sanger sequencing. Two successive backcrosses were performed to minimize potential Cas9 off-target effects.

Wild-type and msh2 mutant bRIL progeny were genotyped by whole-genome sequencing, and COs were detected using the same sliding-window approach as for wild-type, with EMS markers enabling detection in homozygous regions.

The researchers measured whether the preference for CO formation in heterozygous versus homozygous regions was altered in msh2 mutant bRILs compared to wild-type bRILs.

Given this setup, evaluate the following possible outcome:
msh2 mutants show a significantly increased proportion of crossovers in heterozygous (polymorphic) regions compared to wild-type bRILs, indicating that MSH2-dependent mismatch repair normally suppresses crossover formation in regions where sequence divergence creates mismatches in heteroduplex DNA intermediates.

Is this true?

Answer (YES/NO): NO